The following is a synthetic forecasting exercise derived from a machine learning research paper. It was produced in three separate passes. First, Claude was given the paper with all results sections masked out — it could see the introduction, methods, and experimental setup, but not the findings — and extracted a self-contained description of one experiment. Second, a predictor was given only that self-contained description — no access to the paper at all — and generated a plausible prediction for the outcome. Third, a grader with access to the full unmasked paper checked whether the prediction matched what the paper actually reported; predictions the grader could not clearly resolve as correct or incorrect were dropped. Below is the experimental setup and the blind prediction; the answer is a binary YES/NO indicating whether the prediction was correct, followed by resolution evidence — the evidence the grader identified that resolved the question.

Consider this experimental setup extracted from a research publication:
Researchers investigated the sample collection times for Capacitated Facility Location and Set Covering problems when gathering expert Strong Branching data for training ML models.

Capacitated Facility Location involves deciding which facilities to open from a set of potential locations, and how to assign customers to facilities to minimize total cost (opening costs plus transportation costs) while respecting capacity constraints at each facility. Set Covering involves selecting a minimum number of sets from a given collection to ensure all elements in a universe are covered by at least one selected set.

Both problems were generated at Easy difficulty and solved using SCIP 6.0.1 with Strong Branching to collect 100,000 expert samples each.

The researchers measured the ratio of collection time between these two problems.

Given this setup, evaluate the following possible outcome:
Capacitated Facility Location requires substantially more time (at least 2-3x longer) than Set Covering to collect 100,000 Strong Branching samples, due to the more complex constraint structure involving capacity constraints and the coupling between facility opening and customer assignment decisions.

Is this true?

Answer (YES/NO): YES